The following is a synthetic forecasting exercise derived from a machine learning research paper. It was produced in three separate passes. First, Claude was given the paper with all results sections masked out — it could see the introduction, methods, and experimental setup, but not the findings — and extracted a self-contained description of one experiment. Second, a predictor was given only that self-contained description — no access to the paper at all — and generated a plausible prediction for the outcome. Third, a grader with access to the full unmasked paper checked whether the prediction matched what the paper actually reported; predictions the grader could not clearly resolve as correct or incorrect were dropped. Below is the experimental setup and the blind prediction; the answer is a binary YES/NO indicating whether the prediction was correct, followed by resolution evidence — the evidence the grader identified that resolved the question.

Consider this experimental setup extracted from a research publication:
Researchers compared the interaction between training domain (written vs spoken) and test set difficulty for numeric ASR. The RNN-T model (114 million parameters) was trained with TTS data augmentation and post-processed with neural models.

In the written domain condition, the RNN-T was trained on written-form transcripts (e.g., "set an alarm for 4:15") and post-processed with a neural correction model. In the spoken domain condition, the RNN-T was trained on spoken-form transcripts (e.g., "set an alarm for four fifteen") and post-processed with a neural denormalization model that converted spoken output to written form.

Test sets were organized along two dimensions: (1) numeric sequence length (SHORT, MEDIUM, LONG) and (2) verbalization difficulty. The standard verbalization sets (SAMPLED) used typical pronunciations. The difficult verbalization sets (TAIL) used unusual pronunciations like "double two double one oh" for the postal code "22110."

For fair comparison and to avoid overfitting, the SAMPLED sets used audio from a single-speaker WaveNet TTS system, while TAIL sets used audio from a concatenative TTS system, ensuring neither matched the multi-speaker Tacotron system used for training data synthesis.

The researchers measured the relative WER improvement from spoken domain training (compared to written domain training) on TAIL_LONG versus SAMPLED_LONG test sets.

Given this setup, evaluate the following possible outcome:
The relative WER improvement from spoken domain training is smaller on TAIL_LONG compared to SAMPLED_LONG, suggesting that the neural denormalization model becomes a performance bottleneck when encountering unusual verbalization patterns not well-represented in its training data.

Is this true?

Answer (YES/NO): NO